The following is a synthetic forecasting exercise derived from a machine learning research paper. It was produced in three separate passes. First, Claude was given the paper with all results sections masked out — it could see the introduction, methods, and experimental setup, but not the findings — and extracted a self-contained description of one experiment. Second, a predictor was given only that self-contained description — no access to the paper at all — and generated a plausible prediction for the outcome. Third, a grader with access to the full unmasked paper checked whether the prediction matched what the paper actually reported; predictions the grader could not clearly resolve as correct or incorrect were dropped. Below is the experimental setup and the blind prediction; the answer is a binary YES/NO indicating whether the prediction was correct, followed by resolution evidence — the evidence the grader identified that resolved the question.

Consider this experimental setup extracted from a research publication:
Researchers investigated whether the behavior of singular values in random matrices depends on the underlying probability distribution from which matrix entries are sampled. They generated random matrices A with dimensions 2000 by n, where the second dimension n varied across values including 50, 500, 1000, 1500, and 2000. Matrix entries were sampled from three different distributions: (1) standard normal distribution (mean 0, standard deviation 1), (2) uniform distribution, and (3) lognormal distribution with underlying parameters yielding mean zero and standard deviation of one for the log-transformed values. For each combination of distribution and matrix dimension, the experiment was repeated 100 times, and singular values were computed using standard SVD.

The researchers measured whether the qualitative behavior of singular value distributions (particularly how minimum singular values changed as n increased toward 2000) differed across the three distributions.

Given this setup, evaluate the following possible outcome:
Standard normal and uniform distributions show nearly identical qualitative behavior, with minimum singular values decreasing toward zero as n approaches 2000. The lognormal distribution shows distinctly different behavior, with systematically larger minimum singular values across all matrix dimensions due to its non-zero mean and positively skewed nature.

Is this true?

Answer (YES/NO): NO